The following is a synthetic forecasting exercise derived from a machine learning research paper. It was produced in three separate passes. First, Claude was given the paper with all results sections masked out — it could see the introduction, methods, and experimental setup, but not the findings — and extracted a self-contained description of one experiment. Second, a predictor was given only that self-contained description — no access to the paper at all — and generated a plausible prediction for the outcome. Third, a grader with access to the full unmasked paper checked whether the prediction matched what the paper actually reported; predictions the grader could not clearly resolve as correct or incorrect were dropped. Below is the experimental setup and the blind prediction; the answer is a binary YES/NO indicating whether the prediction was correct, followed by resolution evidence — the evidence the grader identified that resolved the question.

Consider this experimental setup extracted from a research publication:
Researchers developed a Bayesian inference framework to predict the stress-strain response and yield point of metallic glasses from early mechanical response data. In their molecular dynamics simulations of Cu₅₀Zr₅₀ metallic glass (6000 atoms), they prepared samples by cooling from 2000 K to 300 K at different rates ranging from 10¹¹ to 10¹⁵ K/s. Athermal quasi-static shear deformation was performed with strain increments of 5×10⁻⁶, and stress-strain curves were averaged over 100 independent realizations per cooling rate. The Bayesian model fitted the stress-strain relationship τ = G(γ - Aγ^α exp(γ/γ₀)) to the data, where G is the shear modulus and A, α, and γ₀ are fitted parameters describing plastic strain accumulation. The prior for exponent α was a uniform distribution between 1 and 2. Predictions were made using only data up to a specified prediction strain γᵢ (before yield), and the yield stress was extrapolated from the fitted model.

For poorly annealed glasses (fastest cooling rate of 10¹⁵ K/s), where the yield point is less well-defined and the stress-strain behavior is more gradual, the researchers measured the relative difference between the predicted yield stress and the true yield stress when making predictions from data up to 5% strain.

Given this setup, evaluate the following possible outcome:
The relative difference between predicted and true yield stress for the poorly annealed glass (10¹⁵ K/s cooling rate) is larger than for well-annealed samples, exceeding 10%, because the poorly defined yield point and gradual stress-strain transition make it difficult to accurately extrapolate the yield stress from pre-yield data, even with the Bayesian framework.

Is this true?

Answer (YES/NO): YES